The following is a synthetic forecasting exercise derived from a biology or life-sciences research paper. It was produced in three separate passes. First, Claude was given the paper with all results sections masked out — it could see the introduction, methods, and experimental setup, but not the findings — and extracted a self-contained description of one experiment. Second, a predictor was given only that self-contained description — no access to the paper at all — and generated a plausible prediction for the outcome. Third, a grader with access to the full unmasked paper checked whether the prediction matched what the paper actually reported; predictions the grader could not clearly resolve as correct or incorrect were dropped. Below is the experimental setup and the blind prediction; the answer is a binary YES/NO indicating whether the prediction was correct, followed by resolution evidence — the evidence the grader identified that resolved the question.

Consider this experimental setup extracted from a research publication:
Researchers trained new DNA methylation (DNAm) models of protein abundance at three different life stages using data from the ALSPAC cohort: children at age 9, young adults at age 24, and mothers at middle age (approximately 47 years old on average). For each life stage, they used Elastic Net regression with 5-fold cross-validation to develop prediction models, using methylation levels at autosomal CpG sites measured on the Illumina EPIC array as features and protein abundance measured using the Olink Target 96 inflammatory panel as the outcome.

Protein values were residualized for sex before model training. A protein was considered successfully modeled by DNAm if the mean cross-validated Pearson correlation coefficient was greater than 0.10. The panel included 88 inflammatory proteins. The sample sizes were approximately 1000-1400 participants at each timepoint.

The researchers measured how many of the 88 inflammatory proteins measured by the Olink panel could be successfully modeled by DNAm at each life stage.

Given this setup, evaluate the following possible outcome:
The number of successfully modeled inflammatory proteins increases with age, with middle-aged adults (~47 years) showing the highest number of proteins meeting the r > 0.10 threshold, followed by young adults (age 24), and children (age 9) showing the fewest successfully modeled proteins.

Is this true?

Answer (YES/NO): NO